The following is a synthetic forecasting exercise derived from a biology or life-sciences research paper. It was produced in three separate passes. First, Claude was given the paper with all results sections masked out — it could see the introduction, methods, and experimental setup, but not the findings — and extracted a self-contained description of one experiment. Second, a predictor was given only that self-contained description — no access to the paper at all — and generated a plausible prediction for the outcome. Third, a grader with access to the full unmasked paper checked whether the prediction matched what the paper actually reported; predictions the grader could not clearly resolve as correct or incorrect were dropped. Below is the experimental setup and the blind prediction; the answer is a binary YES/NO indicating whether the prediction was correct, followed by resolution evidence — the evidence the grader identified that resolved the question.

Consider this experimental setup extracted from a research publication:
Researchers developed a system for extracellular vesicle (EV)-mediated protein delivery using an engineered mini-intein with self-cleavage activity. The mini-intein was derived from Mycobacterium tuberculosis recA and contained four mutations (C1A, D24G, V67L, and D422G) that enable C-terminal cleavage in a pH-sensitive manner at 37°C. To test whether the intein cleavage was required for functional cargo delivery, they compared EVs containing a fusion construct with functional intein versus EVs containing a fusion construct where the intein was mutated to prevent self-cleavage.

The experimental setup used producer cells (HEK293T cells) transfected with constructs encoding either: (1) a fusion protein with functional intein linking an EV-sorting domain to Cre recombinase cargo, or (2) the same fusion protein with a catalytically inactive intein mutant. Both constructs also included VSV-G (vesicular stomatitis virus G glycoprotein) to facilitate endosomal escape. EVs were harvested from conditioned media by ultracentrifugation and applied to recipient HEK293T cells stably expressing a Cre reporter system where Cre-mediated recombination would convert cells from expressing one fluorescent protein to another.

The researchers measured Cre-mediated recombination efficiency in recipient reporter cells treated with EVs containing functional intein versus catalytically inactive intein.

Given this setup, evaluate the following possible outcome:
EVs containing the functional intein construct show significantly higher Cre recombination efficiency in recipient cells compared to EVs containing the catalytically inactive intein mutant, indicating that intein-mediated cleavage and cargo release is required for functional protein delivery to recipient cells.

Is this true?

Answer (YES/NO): YES